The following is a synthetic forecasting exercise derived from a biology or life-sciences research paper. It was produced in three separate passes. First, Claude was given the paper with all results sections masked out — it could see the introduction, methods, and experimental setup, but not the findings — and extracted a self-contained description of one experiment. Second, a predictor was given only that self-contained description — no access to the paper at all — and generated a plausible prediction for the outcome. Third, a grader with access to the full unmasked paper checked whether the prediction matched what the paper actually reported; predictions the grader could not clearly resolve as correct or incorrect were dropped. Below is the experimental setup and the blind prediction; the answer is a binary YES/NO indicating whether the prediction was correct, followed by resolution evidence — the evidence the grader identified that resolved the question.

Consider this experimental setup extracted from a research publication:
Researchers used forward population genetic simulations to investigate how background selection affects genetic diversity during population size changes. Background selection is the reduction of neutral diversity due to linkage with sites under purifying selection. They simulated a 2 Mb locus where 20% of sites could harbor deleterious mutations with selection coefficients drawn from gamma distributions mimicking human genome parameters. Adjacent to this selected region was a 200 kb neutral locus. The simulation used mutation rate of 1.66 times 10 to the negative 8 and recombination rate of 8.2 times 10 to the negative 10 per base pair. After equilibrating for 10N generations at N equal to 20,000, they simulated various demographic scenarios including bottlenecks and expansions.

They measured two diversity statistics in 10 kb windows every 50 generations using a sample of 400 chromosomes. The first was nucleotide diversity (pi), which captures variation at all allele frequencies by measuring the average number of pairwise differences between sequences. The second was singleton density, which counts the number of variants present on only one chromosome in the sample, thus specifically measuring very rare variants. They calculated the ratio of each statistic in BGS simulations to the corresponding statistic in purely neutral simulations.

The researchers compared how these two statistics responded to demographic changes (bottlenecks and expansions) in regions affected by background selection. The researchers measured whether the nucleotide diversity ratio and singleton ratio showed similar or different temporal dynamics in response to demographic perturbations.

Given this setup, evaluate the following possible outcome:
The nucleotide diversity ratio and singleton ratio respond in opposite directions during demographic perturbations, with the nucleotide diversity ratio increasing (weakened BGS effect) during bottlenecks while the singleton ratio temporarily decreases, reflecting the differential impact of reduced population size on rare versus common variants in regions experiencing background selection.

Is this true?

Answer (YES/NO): NO